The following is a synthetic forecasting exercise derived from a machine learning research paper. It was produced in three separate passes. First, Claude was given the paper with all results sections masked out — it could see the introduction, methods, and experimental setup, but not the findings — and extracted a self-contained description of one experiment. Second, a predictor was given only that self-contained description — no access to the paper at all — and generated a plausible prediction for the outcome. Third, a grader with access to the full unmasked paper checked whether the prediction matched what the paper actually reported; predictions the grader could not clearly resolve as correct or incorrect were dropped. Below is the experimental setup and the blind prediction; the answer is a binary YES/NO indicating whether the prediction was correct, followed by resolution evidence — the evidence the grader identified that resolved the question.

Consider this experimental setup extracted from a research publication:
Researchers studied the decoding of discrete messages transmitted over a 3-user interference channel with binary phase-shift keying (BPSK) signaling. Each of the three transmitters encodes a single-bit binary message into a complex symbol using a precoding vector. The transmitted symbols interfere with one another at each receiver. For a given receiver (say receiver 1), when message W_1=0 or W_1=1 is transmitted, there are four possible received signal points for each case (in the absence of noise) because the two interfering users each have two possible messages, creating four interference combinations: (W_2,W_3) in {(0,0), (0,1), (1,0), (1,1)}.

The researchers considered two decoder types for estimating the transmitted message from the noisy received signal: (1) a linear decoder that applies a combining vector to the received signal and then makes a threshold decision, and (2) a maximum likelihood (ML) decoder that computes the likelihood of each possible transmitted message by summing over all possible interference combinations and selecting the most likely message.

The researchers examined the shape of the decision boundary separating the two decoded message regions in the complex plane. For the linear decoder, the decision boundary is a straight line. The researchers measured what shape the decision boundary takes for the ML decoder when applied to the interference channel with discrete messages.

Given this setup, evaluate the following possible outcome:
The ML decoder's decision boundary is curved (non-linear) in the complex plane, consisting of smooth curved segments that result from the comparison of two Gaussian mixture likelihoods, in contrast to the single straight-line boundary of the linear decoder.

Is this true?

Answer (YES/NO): YES